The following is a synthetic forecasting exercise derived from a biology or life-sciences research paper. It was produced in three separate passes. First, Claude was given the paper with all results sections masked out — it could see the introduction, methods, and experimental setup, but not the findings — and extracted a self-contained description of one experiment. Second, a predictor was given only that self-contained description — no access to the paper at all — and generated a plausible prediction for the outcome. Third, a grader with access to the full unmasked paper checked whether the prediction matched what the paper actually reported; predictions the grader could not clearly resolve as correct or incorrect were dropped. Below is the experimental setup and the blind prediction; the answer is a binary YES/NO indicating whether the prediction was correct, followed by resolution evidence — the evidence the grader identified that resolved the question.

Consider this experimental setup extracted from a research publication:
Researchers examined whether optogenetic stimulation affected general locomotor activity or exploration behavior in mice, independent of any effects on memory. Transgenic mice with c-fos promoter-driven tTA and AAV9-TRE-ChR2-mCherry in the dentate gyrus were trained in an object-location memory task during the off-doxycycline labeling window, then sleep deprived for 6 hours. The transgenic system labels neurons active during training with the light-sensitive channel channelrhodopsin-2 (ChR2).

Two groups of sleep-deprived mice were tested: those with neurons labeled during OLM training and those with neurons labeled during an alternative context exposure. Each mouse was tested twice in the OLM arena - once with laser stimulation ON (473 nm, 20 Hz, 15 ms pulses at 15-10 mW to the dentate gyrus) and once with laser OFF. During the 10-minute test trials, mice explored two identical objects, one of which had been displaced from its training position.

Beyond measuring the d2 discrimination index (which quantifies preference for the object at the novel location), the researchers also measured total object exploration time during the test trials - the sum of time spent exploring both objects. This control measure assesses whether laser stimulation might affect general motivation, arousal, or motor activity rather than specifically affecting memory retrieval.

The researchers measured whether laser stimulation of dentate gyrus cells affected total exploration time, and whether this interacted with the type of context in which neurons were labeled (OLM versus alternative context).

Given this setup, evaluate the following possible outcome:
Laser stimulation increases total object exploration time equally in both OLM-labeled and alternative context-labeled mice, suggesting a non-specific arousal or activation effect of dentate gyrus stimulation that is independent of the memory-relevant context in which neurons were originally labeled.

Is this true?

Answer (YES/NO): NO